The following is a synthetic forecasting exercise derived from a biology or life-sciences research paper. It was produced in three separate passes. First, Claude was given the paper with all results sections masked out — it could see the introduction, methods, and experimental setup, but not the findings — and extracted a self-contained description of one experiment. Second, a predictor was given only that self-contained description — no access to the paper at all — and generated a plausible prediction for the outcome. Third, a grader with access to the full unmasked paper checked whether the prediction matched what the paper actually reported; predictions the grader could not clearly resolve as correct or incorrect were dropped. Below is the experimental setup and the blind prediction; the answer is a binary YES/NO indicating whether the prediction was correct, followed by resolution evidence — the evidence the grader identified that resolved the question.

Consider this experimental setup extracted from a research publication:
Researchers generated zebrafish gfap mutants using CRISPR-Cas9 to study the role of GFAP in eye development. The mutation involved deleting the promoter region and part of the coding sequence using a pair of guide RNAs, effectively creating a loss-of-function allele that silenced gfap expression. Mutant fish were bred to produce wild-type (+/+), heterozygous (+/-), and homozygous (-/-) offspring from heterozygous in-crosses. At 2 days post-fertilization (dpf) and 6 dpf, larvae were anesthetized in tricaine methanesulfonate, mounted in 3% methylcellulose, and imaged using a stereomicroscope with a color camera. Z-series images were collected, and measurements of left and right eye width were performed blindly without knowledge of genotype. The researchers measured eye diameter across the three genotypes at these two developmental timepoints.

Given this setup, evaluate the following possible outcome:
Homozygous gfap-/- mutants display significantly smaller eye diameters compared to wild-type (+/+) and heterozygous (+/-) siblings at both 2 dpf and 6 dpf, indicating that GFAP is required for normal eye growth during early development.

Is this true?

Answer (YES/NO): NO